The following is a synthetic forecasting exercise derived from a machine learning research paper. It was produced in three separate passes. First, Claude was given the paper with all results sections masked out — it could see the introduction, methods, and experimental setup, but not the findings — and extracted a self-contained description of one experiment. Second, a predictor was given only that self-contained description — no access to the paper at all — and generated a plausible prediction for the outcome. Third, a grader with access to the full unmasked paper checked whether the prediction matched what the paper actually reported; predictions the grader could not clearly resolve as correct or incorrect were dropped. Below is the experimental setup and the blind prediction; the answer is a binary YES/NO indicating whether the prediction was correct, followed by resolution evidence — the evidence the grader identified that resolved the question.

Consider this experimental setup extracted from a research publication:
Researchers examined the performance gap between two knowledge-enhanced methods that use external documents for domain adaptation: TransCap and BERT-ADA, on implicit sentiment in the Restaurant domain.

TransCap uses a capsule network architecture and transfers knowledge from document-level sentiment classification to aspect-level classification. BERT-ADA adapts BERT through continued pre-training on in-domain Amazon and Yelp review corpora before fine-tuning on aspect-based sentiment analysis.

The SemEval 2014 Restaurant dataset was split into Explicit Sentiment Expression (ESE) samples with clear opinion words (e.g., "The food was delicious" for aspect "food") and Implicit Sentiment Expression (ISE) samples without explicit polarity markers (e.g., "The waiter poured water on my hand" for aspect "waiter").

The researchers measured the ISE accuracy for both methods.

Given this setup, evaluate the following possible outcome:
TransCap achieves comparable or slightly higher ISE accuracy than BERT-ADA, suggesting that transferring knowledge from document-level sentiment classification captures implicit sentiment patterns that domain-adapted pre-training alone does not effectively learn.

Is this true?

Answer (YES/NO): NO